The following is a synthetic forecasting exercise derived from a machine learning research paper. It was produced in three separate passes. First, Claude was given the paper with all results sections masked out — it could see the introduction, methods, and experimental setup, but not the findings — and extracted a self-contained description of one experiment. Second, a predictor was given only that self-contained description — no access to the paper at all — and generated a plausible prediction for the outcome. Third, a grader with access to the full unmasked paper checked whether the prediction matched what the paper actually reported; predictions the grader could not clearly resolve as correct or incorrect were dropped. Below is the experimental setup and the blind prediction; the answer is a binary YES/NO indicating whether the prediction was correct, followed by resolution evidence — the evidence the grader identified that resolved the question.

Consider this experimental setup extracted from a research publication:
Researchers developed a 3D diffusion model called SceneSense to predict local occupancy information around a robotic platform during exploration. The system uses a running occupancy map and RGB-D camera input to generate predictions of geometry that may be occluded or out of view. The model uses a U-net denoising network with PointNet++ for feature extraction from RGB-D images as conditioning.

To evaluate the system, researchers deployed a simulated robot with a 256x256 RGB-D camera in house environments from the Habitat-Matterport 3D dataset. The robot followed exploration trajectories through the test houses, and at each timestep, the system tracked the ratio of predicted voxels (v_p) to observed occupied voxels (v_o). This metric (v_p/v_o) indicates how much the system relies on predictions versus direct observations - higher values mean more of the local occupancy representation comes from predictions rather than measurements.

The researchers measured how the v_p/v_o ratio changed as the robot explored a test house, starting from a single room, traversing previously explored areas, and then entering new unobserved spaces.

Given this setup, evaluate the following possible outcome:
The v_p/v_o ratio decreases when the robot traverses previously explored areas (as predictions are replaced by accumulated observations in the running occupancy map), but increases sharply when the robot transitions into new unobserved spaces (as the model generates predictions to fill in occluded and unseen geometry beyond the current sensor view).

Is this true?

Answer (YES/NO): NO